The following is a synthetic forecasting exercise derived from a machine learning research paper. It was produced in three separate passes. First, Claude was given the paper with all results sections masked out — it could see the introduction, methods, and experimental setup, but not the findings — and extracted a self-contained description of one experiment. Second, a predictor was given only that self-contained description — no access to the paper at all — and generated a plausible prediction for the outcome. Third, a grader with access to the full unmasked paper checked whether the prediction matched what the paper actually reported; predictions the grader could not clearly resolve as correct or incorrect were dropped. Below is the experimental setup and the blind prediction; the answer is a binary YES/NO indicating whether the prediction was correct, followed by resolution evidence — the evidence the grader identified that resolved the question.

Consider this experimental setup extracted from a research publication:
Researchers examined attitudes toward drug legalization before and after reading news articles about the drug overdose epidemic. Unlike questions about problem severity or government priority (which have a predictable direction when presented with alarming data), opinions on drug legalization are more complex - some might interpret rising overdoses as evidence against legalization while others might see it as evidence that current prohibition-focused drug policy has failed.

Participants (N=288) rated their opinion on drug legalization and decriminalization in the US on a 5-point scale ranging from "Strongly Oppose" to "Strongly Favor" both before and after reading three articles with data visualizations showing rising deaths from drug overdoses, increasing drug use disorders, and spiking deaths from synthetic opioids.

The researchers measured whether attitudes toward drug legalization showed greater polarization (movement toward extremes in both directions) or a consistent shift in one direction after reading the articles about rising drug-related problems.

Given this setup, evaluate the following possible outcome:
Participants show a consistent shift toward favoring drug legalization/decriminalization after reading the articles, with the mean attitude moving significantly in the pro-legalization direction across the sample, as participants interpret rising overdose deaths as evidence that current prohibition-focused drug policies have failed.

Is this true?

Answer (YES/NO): NO